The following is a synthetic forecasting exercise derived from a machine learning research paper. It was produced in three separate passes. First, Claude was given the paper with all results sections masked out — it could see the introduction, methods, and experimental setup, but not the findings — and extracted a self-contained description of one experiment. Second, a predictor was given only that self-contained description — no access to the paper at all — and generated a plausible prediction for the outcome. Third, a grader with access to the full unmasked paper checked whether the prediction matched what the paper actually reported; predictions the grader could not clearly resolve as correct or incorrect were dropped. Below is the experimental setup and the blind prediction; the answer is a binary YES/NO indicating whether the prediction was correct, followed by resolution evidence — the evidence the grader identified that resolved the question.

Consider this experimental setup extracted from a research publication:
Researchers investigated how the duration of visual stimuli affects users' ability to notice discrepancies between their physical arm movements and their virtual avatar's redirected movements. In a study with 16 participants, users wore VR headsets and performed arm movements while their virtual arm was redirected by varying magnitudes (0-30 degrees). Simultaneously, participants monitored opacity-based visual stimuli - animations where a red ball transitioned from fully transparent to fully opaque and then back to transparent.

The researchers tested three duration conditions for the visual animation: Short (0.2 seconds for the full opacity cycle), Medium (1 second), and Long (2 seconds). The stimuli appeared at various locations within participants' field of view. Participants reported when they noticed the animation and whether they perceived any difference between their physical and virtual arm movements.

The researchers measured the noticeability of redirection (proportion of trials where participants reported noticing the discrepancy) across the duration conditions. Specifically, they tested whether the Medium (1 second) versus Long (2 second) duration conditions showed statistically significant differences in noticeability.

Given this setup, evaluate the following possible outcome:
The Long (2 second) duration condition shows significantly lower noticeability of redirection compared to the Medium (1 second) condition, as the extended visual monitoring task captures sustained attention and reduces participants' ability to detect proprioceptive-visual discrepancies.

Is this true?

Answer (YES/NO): NO